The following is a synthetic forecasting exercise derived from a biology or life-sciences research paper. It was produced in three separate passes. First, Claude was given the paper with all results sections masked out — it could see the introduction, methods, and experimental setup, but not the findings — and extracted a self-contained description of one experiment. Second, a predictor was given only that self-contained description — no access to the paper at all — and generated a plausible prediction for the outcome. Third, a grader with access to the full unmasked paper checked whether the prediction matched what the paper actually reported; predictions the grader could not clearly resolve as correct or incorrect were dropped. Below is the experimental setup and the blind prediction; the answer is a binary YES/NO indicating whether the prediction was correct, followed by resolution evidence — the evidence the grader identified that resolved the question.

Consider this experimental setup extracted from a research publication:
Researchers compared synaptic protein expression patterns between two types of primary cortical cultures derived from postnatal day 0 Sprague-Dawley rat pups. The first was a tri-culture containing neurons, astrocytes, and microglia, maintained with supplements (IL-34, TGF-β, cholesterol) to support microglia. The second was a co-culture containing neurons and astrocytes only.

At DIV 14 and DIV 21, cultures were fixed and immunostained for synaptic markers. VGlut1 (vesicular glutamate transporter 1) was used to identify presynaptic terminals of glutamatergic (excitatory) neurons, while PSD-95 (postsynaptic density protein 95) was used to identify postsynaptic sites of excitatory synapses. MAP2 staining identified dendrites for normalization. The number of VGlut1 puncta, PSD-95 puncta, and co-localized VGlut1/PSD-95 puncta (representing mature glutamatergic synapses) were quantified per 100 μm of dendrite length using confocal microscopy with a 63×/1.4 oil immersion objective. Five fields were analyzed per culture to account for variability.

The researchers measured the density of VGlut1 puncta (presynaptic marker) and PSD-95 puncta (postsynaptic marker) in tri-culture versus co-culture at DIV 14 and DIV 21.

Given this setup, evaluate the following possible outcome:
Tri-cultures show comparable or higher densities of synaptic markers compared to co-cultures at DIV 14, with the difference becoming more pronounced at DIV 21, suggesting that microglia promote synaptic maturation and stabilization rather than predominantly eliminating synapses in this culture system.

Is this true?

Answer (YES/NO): NO